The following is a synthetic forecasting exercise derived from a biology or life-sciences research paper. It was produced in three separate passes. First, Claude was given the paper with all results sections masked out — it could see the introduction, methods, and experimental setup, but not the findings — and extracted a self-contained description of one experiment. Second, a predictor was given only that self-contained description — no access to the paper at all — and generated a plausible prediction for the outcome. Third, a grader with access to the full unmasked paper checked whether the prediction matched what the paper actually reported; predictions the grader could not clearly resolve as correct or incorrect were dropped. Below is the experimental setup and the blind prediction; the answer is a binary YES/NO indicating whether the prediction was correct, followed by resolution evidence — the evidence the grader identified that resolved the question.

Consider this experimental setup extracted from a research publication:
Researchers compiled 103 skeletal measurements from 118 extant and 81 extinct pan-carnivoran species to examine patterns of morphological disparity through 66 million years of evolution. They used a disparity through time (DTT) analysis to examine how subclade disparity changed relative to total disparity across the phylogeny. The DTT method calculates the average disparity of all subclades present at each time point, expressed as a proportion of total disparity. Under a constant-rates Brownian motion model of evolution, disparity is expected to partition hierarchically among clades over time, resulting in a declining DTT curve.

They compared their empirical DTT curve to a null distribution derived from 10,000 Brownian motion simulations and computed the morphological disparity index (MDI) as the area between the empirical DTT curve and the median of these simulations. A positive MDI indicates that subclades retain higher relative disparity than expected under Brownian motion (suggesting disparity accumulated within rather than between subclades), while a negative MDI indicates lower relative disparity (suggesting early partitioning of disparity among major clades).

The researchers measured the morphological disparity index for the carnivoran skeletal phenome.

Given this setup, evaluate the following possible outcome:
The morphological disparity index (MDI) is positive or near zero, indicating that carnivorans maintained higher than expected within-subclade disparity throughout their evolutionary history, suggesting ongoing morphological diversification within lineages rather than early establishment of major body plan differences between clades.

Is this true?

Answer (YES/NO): NO